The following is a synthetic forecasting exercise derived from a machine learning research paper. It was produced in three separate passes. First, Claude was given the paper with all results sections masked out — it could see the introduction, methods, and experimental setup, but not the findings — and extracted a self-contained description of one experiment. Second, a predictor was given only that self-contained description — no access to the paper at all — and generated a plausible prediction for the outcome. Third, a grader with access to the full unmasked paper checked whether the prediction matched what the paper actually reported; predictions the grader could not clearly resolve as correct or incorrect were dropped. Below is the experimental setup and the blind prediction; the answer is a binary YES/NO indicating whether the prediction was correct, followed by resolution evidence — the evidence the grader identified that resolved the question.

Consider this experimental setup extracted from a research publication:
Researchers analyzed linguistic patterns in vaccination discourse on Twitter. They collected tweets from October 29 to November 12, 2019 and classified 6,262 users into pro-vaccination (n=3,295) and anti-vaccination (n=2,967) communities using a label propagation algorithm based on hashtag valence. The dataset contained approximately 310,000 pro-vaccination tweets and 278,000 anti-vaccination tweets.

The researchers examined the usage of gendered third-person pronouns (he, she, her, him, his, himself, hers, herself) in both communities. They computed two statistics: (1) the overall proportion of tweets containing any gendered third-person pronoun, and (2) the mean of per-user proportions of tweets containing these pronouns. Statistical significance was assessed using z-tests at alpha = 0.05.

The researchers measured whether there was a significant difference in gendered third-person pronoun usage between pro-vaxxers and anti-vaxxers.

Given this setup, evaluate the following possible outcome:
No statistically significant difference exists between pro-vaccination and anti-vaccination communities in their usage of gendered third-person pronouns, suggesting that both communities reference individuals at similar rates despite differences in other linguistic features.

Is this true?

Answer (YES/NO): NO